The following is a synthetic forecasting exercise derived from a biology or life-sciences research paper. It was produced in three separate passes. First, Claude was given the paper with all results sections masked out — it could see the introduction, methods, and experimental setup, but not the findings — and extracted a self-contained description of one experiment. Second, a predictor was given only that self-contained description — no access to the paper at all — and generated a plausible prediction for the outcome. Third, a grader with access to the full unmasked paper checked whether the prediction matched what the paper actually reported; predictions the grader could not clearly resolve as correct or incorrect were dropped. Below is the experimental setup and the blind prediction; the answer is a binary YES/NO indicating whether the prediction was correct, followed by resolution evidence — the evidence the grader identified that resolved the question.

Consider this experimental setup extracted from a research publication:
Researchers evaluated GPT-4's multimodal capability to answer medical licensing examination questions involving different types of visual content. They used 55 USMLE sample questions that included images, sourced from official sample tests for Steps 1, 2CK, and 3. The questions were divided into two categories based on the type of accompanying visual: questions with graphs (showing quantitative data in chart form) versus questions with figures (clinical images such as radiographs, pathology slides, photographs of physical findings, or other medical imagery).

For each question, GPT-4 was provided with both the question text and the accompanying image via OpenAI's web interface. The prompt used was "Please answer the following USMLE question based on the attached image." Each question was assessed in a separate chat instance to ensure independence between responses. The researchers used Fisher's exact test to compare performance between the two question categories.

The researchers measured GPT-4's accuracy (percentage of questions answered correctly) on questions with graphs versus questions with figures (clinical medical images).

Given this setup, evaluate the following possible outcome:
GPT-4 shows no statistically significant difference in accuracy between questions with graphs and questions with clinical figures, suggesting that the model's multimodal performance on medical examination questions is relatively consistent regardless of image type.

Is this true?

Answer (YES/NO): NO